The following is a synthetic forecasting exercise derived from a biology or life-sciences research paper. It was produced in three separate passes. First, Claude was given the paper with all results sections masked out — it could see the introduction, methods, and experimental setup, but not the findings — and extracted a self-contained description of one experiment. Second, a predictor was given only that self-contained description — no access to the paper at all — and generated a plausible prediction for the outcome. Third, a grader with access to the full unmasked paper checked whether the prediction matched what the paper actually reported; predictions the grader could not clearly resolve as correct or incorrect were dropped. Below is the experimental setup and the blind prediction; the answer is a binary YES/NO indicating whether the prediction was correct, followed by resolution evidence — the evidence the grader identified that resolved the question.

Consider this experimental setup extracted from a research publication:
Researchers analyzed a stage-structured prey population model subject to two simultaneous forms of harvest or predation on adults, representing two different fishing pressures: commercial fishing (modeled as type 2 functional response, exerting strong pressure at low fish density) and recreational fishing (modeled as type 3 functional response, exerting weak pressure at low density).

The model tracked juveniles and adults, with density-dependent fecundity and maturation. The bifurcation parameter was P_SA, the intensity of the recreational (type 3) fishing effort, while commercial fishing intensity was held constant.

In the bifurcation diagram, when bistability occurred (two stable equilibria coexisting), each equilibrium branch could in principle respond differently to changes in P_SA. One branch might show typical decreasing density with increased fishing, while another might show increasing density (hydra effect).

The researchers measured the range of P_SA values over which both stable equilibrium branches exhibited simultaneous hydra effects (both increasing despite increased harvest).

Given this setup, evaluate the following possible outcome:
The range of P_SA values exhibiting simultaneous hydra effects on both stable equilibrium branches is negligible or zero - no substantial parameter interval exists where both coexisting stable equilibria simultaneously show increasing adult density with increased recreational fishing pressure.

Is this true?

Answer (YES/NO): NO